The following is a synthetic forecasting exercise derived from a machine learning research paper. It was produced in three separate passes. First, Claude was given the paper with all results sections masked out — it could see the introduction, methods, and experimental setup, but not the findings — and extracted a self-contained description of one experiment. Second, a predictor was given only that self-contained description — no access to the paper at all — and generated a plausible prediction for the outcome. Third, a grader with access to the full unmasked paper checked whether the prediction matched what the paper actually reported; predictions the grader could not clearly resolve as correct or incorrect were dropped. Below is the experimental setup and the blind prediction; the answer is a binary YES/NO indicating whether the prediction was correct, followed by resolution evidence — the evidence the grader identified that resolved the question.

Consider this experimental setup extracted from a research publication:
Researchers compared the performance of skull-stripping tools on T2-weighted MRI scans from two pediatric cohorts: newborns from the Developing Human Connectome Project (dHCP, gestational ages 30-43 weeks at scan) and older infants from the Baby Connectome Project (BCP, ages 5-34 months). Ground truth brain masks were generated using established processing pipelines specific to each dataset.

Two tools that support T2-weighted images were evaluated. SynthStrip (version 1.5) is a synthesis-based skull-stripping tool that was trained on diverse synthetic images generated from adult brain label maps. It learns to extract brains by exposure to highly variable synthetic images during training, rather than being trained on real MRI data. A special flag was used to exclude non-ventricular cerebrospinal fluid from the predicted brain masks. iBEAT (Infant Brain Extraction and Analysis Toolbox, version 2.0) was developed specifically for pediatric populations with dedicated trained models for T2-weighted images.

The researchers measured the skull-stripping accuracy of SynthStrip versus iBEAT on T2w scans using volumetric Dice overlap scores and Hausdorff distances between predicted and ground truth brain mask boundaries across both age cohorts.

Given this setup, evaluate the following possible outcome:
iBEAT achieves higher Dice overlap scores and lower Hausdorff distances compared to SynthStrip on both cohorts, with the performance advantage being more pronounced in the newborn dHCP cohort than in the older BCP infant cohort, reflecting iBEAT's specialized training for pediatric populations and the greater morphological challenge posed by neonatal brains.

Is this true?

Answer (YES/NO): NO